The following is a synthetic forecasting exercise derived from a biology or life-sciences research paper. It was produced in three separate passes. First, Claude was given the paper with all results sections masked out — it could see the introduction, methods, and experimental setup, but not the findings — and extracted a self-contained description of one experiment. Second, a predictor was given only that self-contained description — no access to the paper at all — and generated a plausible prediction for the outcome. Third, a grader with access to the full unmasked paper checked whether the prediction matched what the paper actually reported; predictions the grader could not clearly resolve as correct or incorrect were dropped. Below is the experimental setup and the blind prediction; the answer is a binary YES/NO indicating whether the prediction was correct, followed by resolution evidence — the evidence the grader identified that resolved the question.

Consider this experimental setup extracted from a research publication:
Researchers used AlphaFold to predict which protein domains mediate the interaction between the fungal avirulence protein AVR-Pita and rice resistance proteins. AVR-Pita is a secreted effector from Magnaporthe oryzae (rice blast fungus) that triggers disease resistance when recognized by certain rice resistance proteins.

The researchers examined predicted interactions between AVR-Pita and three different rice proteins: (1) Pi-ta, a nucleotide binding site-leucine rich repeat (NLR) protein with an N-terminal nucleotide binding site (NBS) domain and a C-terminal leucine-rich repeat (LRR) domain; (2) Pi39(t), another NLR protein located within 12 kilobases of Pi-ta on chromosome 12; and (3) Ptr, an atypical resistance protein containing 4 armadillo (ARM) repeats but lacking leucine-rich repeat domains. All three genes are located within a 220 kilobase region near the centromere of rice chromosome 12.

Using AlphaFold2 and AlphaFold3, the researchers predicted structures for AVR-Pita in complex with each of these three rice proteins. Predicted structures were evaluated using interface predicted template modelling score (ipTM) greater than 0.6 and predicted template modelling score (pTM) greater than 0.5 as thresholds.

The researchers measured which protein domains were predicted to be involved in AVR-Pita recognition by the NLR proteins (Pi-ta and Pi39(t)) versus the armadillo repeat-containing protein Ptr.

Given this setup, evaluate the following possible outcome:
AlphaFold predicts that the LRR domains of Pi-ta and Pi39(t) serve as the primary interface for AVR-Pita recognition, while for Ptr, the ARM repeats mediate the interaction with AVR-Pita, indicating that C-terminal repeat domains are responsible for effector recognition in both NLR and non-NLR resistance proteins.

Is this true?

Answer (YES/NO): YES